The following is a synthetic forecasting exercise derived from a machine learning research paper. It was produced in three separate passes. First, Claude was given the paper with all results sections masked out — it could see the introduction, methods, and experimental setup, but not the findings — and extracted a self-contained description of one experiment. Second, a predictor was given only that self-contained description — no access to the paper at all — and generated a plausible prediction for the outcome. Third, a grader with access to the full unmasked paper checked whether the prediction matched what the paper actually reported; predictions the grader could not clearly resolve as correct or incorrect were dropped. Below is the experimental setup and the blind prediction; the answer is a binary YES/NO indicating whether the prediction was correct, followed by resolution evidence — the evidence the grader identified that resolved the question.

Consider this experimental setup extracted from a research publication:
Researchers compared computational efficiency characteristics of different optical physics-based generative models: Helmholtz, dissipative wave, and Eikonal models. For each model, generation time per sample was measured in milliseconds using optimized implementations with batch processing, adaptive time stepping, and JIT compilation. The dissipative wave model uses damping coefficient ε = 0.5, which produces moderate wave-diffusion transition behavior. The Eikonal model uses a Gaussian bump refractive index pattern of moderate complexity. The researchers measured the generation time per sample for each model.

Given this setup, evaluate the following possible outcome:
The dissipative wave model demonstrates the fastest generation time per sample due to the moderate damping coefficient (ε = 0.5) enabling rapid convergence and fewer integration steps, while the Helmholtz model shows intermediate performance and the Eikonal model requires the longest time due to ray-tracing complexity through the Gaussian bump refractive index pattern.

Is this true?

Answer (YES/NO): YES